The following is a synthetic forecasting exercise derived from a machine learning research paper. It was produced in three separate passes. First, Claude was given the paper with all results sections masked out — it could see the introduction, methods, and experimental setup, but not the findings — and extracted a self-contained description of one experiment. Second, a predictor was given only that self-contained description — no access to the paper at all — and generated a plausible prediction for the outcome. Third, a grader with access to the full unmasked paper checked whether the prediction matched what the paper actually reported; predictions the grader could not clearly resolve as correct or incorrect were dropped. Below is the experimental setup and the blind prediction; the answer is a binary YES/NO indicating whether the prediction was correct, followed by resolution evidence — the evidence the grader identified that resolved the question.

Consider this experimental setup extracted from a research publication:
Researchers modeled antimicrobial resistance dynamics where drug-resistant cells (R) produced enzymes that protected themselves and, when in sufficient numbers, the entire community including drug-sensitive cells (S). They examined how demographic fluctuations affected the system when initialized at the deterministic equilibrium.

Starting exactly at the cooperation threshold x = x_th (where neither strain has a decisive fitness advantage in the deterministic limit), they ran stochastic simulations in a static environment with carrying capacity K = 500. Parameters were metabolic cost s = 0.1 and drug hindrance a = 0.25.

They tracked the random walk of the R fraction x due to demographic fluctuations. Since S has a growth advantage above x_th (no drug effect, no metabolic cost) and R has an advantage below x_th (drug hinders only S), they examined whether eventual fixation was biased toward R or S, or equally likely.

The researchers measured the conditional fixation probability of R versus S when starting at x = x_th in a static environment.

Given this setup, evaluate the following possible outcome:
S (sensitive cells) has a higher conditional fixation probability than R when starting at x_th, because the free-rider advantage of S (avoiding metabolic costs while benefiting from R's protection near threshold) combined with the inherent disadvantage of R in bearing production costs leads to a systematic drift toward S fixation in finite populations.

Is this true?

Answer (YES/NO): NO